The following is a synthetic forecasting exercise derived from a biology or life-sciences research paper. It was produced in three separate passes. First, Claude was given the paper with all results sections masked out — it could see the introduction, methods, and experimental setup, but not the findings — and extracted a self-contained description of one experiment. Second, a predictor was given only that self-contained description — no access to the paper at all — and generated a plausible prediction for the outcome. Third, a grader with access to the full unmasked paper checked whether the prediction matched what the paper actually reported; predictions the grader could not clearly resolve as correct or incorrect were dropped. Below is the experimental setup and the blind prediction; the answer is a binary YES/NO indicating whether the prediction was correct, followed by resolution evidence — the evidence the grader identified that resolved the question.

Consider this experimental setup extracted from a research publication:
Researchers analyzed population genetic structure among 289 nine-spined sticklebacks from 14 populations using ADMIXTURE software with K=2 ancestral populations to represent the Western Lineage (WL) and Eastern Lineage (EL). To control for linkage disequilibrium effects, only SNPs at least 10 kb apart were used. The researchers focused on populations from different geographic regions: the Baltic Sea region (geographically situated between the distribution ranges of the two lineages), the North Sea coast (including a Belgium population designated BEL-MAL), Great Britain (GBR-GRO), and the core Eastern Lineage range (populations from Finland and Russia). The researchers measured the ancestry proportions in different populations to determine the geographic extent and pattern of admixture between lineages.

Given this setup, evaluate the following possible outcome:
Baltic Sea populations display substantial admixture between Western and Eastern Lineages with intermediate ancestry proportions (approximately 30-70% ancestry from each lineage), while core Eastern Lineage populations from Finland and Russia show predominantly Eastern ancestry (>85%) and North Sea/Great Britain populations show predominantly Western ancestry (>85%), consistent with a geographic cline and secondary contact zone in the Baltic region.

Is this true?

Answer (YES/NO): NO